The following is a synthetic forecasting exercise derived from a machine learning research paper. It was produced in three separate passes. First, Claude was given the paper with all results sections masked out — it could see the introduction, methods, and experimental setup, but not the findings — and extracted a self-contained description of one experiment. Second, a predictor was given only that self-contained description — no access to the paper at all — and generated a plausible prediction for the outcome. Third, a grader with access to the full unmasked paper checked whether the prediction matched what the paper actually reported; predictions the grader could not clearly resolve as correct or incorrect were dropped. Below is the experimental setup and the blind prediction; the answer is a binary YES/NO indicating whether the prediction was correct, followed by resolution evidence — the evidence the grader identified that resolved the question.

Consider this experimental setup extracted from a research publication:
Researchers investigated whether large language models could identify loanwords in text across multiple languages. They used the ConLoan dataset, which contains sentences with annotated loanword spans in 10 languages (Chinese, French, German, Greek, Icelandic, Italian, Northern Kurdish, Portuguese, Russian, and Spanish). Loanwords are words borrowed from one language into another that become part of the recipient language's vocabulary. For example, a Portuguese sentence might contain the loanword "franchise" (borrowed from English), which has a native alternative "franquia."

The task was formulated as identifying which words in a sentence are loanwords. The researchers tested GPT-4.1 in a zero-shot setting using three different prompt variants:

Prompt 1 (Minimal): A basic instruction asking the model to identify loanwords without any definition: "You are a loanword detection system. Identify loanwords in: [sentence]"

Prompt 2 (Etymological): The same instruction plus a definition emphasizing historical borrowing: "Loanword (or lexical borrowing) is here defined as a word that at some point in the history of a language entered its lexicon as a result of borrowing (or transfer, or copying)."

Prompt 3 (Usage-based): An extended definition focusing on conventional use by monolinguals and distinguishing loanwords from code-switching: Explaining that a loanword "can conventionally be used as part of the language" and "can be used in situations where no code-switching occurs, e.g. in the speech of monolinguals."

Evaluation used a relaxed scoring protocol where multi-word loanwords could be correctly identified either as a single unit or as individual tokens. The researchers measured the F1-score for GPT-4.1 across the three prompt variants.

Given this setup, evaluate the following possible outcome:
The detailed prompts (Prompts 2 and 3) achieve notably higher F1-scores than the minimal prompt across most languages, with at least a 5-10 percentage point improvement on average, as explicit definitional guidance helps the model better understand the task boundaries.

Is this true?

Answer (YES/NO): NO